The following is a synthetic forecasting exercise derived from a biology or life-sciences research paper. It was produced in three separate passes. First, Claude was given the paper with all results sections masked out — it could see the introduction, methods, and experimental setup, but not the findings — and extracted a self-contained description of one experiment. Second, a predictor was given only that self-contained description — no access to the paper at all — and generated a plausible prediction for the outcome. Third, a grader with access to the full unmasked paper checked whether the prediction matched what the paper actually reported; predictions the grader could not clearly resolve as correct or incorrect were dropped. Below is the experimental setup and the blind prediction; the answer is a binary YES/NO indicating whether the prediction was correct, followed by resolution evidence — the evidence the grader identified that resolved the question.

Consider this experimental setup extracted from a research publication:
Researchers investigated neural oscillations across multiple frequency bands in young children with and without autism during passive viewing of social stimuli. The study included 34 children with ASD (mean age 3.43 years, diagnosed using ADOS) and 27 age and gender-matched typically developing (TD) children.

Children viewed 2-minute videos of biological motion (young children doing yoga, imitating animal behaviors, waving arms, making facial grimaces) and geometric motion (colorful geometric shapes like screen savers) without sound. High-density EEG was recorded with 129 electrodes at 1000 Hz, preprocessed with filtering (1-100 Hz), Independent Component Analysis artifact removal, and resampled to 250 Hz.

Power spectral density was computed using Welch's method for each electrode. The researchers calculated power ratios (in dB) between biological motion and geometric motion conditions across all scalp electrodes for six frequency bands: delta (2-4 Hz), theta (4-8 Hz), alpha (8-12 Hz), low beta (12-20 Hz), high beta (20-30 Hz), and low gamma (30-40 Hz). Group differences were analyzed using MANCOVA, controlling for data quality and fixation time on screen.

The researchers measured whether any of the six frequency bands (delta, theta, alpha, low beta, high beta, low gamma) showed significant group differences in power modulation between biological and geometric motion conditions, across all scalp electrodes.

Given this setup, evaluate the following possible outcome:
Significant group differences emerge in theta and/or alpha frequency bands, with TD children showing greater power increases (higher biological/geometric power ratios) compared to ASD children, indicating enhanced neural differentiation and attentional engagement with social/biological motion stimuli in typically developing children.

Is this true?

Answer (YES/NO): NO